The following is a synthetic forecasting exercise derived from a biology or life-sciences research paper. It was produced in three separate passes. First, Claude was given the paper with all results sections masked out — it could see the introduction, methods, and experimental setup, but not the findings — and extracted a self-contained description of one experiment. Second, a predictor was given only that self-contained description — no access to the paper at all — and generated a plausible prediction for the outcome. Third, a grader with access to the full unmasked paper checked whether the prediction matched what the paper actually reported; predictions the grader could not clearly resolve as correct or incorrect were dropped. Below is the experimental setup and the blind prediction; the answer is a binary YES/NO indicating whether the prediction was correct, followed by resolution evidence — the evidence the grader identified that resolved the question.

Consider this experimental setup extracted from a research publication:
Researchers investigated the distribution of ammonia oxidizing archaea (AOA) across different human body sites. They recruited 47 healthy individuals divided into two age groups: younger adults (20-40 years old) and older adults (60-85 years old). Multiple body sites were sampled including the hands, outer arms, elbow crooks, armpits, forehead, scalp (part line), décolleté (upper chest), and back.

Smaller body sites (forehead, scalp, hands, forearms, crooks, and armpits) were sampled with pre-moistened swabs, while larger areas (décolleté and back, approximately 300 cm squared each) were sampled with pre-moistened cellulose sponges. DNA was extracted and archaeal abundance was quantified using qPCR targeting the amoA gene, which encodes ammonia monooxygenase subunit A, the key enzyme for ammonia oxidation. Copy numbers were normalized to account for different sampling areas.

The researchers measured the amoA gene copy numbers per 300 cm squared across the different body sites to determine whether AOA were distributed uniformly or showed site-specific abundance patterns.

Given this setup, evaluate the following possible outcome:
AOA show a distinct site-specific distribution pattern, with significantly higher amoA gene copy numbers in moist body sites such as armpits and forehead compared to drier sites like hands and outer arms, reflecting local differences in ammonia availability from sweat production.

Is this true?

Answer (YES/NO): NO